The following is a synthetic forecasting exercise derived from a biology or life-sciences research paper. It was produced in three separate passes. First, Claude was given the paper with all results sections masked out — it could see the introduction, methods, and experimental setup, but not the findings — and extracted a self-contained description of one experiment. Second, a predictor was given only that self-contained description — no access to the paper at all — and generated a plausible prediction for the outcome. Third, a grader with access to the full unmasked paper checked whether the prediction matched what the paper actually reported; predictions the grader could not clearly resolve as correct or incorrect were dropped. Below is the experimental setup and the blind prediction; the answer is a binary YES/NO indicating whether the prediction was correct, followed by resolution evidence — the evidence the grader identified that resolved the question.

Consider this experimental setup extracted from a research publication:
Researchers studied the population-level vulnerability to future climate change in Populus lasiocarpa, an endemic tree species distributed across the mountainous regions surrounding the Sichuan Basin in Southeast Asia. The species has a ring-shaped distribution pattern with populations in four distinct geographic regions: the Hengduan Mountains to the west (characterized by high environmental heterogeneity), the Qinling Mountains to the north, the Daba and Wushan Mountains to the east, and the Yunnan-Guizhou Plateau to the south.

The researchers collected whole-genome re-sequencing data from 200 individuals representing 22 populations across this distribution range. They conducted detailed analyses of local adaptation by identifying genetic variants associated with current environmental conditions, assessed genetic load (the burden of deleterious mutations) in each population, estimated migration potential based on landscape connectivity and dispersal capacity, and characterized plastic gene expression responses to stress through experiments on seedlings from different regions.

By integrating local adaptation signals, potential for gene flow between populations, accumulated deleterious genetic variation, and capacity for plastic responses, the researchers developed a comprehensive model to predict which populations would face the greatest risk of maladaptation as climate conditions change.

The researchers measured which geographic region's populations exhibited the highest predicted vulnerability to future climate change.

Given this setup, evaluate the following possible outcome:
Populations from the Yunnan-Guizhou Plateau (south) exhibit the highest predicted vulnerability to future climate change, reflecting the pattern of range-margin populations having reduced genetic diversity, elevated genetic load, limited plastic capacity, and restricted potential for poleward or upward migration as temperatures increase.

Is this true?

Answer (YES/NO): NO